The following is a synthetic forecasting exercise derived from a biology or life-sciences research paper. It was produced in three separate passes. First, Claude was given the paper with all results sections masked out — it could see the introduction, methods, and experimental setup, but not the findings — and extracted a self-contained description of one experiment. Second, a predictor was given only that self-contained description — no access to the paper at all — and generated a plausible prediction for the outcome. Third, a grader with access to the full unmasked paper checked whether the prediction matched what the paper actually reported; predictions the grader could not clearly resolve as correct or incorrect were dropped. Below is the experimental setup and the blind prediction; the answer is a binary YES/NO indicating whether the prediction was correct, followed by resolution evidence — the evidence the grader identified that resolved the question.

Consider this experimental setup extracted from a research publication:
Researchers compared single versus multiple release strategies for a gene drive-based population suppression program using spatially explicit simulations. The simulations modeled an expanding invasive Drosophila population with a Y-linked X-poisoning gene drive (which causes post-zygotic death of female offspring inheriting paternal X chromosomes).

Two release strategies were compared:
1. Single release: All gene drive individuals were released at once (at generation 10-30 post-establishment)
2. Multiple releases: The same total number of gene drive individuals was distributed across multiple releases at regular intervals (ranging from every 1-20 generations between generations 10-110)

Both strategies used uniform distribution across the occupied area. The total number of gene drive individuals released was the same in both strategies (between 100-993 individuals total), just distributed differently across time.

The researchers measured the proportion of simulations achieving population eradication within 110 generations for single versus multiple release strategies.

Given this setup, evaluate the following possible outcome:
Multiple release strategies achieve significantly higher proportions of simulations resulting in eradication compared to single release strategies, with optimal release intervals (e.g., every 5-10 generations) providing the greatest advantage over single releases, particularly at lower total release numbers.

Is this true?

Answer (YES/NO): NO